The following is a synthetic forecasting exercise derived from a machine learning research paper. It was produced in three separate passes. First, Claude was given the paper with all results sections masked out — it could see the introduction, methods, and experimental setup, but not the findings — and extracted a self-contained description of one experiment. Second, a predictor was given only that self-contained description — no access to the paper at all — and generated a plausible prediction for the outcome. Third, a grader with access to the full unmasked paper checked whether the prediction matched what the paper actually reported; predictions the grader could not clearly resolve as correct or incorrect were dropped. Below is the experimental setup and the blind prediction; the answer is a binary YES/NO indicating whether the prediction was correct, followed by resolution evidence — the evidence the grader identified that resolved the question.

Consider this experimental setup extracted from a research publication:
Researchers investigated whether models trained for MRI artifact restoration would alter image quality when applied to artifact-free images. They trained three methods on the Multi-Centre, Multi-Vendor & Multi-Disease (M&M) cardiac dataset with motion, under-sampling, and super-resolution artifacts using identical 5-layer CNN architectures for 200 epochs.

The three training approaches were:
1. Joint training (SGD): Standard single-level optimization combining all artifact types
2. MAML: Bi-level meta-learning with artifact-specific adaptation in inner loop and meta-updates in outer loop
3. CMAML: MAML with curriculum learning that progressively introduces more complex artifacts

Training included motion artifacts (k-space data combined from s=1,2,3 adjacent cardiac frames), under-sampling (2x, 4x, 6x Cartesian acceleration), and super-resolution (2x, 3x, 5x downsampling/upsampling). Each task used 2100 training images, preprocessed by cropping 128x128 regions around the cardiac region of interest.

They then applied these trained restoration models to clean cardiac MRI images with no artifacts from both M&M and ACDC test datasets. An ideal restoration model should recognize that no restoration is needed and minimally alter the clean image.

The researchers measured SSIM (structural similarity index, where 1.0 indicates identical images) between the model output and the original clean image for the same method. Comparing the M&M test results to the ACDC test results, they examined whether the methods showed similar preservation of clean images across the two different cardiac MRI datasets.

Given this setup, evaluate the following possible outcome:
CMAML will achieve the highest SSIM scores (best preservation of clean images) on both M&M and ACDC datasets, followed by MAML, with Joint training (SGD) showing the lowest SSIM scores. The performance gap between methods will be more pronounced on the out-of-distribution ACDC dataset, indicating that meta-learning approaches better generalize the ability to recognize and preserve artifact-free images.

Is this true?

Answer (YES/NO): NO